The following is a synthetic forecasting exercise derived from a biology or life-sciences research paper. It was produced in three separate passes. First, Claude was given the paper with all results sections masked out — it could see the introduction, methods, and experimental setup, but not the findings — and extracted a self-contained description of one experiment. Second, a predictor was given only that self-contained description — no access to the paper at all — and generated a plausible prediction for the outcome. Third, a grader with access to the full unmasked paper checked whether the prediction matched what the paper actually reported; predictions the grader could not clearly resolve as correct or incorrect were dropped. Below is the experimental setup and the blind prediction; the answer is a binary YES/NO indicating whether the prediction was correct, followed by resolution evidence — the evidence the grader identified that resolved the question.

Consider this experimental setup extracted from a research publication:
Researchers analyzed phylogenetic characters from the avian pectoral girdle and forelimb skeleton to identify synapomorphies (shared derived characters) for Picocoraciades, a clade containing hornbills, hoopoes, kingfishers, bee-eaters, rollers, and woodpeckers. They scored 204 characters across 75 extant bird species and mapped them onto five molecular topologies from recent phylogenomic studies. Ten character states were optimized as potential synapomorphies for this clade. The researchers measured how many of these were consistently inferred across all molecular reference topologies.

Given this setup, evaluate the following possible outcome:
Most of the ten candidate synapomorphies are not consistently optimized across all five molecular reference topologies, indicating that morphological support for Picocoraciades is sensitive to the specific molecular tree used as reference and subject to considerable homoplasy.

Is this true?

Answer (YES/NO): NO